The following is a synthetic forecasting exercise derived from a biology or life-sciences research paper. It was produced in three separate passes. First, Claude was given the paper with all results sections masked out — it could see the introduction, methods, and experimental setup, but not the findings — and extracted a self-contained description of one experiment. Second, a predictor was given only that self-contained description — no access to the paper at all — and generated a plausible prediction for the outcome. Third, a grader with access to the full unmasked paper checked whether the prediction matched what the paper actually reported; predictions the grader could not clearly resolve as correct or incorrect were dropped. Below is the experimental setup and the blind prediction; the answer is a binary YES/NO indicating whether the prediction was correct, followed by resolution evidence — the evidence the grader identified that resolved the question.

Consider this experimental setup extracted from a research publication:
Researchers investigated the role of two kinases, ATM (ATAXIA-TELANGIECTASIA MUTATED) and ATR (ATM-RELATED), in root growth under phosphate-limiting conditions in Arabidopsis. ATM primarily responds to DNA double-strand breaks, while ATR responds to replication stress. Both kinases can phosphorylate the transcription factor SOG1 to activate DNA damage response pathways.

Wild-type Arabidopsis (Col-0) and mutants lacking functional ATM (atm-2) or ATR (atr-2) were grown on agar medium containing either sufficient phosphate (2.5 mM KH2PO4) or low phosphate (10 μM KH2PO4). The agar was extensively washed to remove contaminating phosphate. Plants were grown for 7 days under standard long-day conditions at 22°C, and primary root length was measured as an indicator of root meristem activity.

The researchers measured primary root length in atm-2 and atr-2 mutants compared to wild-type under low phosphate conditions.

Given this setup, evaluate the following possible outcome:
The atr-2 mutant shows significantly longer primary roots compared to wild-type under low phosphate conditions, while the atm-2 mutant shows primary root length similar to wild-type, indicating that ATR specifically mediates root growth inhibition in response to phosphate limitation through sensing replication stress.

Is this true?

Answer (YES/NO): NO